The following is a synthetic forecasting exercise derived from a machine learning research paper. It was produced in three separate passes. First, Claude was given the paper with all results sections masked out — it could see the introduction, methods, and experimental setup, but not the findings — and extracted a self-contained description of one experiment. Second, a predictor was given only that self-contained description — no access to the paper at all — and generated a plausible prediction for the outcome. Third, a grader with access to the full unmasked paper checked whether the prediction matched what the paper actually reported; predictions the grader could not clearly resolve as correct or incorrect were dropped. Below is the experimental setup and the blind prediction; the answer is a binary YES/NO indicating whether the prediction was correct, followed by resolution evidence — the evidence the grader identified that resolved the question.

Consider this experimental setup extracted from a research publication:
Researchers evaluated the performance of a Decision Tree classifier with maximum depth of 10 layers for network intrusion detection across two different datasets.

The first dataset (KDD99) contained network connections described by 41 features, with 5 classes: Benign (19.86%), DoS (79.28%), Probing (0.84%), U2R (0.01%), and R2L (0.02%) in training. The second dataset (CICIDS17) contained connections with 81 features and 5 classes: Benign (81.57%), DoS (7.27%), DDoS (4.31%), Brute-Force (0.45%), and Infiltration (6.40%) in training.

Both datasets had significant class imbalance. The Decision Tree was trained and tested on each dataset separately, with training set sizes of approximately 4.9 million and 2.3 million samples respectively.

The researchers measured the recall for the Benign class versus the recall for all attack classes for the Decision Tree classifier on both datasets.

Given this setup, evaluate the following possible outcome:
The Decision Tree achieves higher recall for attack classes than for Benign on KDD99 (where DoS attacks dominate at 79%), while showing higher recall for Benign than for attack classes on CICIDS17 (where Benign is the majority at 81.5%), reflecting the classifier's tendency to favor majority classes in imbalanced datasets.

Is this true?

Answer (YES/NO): NO